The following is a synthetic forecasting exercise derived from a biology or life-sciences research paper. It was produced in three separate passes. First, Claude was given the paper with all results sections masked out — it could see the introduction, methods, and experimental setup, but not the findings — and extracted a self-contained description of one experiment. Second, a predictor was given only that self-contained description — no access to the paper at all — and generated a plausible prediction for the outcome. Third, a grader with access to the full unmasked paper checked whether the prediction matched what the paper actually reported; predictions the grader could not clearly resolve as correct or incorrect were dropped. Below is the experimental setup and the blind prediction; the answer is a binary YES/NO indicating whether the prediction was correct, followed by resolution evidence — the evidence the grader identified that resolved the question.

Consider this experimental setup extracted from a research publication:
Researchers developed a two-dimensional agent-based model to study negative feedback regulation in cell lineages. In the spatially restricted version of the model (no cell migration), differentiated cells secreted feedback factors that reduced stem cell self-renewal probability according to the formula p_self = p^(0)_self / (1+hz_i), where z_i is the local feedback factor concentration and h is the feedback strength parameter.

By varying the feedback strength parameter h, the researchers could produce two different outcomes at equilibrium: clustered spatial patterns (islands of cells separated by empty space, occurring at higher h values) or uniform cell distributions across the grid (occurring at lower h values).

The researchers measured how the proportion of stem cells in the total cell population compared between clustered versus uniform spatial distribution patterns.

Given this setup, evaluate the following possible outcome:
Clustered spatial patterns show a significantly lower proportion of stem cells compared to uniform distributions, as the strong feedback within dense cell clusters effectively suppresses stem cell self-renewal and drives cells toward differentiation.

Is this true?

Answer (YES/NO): YES